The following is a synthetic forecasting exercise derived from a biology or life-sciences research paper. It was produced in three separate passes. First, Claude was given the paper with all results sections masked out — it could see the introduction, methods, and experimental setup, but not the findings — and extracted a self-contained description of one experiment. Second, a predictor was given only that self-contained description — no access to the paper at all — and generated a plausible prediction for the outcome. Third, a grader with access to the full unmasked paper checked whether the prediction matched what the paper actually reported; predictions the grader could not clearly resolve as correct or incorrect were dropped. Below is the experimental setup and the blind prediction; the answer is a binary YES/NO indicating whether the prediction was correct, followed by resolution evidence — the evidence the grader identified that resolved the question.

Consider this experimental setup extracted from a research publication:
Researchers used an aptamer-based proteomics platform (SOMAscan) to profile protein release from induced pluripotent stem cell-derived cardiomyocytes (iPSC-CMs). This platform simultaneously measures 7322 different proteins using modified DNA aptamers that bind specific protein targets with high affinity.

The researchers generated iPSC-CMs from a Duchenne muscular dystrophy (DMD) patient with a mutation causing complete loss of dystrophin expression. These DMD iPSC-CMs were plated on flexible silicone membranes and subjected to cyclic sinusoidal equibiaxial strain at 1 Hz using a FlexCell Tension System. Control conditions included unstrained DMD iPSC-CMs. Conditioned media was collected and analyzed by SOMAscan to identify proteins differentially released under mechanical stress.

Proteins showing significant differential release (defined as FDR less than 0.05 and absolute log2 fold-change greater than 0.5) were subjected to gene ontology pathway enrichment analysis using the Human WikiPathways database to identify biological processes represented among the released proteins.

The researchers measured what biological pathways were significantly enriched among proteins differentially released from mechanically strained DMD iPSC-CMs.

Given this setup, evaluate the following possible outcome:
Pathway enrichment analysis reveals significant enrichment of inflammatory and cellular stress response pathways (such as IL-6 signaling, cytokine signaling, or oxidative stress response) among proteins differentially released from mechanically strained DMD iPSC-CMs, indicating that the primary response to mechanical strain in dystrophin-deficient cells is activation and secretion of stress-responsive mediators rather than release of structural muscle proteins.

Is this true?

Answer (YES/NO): NO